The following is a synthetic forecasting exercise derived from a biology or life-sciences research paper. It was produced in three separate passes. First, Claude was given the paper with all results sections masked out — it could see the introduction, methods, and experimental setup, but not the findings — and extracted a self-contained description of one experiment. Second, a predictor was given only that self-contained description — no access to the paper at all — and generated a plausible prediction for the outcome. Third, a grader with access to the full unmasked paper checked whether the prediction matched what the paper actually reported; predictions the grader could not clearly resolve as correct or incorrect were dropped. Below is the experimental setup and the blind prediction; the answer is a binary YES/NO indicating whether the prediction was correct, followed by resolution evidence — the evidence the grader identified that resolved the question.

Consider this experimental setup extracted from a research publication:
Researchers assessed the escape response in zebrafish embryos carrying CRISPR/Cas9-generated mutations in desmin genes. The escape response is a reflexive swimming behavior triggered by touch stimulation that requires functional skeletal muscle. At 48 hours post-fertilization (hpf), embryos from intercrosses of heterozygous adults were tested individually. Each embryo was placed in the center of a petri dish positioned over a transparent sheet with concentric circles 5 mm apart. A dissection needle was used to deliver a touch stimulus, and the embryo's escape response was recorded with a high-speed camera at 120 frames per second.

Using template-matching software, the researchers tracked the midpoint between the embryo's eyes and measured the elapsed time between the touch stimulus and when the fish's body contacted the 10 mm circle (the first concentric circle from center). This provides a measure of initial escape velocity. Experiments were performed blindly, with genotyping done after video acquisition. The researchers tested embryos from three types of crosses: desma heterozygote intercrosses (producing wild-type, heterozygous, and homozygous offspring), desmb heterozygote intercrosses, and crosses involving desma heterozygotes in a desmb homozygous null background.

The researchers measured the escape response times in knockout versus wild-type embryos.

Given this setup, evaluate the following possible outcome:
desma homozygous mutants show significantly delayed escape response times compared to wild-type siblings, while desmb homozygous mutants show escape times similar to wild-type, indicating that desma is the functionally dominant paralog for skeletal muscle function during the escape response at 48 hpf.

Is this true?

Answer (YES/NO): NO